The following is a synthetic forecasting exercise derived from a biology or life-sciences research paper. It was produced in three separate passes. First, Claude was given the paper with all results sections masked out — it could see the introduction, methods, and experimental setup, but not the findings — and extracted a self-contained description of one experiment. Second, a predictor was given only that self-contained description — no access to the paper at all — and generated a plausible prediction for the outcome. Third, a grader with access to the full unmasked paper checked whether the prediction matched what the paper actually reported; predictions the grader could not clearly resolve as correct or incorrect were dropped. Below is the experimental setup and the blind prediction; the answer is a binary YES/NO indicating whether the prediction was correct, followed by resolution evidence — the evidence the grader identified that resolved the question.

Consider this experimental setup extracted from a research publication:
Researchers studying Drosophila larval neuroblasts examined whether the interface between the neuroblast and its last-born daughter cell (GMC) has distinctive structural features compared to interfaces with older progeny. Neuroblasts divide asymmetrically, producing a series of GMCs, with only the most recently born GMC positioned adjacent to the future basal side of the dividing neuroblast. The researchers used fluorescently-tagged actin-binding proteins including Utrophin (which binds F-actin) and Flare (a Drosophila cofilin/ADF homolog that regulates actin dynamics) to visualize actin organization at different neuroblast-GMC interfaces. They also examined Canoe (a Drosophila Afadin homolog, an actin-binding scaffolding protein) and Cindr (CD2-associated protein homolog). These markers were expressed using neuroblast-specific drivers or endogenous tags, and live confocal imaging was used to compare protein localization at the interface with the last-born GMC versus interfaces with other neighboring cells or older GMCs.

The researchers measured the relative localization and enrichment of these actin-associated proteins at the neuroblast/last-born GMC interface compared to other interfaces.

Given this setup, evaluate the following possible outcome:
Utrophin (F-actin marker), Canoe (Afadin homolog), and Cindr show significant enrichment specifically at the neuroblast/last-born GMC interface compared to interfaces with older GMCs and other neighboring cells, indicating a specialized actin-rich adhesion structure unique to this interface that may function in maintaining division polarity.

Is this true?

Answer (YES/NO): YES